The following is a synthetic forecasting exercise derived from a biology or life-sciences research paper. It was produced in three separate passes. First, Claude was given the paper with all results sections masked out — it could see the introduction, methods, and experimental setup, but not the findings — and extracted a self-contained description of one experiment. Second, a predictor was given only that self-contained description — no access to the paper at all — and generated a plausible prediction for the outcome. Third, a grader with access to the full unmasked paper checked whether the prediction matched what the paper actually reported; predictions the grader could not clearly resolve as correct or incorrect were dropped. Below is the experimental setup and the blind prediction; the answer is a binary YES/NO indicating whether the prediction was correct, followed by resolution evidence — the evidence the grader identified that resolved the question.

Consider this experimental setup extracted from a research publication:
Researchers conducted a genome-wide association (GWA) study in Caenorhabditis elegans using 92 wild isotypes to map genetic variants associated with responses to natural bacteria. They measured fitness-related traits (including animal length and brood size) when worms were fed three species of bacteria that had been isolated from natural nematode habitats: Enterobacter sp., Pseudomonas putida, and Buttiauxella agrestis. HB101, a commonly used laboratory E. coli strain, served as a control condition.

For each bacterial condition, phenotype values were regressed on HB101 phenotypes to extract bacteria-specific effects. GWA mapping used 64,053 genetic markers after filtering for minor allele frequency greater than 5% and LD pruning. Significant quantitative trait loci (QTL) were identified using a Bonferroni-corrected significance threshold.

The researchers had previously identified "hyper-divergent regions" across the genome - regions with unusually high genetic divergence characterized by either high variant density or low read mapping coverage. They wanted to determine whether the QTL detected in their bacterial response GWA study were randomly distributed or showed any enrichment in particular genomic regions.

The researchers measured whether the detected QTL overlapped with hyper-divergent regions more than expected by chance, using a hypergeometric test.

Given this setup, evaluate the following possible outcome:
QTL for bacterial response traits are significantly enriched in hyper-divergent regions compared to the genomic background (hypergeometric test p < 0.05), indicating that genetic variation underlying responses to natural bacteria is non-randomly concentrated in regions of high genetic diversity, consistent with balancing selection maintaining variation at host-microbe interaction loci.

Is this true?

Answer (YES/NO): YES